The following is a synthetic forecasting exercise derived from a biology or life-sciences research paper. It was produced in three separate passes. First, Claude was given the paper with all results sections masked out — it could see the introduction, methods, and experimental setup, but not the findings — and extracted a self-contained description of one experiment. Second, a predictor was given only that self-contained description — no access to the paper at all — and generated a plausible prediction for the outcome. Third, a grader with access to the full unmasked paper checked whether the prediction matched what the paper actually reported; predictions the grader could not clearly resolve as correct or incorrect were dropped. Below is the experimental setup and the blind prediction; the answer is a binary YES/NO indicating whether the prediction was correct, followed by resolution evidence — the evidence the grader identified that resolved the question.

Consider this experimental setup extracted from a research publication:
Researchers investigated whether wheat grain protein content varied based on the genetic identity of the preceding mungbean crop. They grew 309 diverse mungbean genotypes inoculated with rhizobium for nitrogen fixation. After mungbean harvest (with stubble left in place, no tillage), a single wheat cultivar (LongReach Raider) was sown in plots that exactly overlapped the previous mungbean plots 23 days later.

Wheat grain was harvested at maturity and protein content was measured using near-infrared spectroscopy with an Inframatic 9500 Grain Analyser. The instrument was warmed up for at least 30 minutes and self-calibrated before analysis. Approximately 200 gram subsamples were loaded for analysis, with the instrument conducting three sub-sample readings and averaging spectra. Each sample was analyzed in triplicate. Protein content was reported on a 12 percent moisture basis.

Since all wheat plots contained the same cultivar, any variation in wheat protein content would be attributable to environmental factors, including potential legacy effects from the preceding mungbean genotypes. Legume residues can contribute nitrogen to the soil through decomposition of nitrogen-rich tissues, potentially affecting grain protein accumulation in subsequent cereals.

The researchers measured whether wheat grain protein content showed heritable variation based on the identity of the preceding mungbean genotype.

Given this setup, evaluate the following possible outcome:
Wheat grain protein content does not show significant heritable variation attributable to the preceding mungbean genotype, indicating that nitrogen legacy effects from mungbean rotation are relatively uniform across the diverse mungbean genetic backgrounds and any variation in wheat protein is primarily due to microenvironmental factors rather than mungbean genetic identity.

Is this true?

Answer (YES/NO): NO